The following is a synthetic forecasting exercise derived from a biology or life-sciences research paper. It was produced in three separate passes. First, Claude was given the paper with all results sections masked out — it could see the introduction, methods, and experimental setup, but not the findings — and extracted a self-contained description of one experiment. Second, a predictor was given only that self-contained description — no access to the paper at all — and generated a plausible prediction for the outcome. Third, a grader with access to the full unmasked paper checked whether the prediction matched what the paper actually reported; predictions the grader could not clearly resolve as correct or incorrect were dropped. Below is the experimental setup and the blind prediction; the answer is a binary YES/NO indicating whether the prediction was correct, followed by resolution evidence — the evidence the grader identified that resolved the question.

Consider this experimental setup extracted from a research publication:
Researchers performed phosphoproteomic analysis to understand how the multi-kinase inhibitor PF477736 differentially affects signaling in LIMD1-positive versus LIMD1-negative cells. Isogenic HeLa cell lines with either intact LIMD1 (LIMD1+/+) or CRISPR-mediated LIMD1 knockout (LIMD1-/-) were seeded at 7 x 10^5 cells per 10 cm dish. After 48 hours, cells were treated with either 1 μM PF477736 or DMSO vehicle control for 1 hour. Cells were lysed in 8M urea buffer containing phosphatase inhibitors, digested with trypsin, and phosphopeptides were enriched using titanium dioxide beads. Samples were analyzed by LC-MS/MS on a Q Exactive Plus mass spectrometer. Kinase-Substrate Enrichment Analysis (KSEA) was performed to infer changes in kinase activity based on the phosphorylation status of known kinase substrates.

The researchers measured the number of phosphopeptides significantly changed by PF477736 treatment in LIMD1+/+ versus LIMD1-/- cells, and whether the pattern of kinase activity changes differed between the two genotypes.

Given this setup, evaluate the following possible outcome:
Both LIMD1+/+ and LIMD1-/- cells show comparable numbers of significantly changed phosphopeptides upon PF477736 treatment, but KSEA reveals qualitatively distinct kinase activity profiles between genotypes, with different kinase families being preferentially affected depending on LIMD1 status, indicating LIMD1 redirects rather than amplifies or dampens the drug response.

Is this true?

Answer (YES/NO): NO